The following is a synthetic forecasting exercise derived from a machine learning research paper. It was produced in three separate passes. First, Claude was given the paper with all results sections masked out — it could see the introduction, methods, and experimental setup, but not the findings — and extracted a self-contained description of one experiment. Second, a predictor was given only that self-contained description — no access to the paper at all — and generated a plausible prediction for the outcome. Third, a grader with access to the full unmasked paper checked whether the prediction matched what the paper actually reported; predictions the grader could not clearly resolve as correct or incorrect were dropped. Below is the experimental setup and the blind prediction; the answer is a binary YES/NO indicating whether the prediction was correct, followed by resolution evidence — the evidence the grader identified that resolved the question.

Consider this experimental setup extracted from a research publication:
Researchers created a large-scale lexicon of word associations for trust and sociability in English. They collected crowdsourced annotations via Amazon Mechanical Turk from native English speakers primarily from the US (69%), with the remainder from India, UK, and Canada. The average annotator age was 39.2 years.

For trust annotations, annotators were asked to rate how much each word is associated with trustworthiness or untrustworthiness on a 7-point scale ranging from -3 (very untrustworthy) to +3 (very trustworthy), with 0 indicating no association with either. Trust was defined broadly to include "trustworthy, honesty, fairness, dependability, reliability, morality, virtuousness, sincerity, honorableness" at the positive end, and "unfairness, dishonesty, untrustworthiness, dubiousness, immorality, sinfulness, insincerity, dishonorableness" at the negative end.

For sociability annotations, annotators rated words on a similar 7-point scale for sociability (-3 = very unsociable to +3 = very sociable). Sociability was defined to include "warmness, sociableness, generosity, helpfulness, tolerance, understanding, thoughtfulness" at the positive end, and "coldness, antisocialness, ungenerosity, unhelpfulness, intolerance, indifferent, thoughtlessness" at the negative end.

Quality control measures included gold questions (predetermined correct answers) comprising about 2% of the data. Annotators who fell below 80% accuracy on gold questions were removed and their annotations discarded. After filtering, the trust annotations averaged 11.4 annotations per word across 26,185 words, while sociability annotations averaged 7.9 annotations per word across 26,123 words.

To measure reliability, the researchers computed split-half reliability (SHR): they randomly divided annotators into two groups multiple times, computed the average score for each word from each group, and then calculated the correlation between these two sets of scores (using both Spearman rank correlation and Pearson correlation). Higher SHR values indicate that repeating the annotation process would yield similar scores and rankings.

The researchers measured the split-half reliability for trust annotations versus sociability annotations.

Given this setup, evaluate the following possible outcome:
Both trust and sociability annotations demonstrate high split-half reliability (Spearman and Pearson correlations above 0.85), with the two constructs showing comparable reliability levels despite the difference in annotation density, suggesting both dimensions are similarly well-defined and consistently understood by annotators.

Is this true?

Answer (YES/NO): YES